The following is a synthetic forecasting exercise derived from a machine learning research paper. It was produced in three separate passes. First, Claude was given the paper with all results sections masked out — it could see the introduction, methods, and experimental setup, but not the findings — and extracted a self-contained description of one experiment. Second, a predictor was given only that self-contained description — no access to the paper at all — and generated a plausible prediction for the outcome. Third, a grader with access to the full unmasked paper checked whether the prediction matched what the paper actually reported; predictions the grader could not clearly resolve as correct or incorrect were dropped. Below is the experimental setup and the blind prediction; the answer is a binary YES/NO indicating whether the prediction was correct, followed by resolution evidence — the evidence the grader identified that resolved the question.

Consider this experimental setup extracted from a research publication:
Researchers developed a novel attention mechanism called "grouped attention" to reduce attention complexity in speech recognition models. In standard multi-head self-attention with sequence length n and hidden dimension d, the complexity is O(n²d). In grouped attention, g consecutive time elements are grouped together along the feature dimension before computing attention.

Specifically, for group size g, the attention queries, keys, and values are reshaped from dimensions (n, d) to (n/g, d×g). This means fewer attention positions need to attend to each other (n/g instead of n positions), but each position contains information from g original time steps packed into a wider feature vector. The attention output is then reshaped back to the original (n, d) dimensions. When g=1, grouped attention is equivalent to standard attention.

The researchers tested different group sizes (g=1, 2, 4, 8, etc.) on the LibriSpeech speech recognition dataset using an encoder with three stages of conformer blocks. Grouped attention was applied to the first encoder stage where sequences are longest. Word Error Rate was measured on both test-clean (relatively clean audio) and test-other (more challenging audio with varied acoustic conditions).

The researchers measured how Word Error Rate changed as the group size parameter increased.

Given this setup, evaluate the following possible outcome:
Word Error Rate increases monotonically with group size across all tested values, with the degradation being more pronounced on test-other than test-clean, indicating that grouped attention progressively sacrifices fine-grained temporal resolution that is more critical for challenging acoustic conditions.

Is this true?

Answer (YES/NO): NO